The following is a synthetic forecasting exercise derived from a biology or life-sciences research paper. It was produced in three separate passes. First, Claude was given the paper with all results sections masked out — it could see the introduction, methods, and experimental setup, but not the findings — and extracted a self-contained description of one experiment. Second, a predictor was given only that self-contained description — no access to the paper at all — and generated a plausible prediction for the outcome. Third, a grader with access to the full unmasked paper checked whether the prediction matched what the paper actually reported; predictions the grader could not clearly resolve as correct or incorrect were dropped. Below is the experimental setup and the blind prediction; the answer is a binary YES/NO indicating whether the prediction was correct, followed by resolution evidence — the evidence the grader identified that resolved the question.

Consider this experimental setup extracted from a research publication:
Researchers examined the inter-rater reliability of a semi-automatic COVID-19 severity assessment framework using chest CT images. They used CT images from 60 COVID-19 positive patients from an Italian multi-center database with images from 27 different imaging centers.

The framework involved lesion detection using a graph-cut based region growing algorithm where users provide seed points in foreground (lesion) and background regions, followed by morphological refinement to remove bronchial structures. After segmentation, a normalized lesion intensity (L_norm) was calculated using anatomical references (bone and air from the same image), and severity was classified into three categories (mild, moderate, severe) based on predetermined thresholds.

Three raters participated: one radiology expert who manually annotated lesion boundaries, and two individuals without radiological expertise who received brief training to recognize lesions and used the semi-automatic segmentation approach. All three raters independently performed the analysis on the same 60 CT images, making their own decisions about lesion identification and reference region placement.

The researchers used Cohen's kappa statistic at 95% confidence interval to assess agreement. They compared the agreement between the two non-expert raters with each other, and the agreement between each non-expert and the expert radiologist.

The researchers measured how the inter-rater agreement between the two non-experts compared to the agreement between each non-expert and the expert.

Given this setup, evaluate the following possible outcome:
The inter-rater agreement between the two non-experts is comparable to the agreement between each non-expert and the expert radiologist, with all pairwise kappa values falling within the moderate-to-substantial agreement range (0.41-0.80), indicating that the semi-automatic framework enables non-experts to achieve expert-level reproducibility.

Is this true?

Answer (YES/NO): NO